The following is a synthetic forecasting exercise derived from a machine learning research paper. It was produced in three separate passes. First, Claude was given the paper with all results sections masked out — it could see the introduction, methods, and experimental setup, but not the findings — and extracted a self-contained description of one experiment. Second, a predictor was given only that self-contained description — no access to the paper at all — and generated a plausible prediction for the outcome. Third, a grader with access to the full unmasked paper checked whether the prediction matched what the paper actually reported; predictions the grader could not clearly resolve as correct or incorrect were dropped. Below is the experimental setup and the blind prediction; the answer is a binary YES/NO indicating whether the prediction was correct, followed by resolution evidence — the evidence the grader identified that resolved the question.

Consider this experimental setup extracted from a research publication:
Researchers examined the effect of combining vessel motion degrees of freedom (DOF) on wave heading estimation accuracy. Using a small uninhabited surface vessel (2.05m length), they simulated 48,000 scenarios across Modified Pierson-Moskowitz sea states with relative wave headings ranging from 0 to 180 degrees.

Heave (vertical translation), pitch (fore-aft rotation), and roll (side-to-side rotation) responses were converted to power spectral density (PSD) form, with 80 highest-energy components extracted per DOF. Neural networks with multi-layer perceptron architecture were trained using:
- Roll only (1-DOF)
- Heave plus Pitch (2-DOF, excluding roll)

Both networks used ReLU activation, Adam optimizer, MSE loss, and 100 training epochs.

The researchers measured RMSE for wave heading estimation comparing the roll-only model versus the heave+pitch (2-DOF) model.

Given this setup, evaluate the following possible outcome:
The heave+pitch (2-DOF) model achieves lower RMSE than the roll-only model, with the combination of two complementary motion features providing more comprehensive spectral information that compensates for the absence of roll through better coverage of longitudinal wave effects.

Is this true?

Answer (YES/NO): YES